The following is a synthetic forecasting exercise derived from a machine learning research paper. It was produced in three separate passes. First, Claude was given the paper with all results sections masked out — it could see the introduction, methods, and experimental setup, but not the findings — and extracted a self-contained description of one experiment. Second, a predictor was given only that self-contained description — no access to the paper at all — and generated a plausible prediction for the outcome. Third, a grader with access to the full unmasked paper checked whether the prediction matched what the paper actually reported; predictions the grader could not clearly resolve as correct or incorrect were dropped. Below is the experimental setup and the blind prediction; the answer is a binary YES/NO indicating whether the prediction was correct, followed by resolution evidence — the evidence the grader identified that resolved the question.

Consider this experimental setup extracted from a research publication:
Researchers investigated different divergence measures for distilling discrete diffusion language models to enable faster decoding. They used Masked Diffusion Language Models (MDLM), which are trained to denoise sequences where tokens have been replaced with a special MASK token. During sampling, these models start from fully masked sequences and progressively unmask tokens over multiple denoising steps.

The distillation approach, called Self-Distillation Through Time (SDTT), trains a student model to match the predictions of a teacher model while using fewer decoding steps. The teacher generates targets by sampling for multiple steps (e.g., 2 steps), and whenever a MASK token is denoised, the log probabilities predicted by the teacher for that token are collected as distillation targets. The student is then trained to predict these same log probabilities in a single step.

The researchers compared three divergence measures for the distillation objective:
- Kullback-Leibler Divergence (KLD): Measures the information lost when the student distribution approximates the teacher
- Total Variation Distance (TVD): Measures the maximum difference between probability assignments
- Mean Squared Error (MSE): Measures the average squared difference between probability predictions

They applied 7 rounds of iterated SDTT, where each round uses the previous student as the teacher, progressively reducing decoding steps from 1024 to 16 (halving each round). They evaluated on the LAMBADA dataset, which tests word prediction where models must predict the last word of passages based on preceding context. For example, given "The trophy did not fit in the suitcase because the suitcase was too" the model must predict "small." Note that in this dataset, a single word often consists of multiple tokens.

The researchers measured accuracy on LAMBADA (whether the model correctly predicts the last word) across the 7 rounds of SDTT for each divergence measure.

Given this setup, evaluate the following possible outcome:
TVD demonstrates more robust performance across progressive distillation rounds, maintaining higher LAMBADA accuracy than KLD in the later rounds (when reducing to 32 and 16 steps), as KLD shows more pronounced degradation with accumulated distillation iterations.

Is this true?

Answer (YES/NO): NO